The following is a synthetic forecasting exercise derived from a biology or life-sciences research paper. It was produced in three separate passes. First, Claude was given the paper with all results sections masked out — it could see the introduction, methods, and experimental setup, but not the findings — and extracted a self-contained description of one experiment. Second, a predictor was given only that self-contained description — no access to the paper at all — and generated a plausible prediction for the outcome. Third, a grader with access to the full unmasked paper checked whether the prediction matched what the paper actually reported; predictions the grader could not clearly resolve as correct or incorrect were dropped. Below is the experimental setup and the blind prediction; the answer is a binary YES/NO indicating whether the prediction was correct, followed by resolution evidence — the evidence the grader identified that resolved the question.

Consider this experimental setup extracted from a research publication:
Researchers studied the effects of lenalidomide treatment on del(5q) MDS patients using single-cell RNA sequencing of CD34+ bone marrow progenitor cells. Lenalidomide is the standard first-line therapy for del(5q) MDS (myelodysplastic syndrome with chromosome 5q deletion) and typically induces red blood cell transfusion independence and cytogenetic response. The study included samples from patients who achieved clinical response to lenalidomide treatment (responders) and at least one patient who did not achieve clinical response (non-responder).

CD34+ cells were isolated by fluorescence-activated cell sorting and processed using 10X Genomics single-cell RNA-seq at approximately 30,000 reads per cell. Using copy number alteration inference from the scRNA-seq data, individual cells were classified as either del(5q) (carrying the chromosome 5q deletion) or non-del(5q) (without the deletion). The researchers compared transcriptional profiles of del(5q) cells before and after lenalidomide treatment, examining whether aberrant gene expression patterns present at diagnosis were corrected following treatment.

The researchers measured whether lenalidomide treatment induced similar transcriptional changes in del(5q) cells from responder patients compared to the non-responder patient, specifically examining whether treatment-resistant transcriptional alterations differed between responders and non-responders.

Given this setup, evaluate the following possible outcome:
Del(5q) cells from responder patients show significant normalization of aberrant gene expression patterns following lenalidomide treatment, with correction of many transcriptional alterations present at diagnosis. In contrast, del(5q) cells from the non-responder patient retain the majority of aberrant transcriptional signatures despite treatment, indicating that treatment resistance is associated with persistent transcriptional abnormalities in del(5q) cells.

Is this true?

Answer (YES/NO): YES